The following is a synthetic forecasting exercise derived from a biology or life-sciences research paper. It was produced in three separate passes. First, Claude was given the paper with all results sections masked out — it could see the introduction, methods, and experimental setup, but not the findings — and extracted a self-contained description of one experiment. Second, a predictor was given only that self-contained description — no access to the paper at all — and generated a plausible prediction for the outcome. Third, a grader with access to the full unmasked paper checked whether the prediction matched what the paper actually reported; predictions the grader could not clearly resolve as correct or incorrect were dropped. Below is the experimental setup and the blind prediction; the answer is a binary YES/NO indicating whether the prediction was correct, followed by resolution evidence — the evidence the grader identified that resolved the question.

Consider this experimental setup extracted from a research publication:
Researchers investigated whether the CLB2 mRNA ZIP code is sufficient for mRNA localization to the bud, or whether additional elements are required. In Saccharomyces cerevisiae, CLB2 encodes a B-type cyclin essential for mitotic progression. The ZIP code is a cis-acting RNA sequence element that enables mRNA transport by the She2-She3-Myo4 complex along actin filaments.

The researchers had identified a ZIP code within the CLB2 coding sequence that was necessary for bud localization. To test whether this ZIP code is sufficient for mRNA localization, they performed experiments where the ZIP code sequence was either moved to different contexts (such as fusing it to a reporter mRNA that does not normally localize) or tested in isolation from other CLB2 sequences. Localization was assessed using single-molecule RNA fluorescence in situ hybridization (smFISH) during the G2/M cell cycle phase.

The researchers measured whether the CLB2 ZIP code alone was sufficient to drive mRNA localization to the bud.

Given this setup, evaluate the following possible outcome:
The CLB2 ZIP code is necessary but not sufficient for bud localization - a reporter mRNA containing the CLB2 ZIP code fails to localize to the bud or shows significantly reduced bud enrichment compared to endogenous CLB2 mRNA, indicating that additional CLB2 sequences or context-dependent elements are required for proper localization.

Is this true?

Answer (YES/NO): YES